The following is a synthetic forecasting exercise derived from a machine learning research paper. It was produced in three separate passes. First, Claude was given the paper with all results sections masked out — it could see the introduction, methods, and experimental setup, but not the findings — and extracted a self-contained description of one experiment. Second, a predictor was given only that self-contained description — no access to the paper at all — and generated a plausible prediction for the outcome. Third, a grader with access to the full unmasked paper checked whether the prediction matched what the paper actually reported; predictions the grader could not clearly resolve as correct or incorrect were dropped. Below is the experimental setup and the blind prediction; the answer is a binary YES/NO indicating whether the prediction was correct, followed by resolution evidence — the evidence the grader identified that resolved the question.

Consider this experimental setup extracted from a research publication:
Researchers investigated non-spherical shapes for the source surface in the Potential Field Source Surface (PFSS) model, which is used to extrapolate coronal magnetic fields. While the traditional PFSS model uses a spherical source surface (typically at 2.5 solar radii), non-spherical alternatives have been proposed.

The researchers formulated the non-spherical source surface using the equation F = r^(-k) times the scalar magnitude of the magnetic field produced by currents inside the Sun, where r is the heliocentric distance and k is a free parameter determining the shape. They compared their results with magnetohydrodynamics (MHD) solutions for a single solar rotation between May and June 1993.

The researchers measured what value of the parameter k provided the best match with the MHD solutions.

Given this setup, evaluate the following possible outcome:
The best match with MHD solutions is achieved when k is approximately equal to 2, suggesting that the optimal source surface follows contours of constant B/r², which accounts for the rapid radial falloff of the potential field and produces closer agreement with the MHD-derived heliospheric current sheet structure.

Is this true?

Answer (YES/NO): NO